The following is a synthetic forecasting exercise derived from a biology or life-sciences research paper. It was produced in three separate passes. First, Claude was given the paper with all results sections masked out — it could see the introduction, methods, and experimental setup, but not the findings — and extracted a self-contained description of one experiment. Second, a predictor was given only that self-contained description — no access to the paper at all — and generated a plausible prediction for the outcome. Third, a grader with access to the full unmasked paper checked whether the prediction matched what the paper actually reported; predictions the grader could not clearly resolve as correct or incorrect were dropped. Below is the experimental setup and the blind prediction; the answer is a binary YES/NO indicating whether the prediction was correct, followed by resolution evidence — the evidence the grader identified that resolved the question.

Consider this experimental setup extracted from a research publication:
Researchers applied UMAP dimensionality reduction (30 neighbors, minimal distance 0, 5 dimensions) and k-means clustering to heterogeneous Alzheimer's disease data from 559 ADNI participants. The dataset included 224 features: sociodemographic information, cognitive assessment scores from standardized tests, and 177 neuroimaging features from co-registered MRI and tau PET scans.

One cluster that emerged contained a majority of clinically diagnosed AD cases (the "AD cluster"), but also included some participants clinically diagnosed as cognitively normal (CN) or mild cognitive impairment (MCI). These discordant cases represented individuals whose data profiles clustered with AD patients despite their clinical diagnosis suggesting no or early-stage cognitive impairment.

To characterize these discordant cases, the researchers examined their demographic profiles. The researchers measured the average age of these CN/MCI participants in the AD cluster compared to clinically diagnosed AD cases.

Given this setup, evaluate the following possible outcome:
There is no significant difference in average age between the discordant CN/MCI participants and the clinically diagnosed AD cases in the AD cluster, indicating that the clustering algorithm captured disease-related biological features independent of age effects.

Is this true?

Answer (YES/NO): NO